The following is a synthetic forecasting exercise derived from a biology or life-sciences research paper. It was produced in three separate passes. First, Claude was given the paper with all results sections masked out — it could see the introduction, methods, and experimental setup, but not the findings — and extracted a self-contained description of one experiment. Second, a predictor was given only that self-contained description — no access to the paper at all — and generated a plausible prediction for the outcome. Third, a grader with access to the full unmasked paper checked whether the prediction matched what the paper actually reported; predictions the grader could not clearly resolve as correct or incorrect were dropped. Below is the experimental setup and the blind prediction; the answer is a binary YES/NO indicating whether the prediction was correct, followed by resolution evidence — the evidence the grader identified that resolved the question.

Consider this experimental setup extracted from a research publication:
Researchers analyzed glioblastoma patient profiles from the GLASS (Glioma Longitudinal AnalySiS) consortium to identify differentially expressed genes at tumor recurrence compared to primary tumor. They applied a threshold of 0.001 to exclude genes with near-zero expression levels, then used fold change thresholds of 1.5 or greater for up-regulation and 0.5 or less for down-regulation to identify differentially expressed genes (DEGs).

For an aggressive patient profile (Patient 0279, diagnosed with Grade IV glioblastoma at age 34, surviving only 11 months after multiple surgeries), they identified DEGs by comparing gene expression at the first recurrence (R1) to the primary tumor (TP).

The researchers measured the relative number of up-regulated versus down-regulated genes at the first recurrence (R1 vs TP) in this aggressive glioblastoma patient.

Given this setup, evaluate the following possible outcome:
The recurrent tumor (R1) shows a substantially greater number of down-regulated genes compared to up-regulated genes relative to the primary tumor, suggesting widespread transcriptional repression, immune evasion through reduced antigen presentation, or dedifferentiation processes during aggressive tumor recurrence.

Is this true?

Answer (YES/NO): NO